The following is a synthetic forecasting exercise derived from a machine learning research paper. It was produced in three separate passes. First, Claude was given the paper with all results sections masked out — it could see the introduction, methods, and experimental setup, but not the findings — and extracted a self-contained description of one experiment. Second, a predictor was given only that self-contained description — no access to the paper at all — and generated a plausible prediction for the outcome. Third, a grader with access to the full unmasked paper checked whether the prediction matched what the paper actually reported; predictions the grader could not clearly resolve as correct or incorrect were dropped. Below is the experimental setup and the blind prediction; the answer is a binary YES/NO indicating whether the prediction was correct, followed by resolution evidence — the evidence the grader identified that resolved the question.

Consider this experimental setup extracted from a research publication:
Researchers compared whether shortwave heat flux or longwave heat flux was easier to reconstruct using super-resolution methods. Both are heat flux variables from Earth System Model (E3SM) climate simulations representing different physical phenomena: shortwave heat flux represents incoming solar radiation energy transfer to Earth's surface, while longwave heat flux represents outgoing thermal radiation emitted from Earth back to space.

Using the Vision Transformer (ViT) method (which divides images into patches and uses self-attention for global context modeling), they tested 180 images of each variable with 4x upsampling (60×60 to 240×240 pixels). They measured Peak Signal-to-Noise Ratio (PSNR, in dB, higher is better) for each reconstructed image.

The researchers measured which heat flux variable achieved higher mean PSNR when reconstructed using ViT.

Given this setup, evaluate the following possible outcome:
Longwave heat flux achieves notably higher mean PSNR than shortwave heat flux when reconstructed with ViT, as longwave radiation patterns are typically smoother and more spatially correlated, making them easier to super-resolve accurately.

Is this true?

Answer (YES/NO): NO